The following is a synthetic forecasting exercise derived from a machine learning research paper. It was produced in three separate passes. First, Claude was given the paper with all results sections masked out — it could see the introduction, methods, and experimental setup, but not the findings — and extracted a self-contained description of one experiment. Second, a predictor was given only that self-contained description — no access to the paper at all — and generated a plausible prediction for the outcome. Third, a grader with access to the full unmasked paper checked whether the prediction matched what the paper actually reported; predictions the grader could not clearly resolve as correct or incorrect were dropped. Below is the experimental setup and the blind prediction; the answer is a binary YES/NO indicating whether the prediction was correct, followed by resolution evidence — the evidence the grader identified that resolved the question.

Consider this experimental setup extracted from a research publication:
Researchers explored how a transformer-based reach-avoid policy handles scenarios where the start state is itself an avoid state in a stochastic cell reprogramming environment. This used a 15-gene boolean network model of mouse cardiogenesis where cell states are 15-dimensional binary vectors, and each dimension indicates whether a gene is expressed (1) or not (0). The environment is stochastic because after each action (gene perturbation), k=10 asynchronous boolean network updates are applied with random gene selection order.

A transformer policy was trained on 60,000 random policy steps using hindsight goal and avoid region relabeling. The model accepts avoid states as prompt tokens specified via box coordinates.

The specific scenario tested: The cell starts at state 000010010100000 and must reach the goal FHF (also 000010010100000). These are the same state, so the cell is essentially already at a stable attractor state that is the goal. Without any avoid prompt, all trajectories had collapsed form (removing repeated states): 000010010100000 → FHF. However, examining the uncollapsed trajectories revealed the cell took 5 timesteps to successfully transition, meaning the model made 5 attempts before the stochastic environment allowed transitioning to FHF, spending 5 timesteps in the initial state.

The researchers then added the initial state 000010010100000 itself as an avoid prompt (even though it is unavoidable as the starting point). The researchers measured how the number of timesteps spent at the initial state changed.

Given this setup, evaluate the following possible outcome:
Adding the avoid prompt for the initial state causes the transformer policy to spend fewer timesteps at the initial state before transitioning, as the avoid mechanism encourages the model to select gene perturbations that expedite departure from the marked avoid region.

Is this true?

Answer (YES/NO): YES